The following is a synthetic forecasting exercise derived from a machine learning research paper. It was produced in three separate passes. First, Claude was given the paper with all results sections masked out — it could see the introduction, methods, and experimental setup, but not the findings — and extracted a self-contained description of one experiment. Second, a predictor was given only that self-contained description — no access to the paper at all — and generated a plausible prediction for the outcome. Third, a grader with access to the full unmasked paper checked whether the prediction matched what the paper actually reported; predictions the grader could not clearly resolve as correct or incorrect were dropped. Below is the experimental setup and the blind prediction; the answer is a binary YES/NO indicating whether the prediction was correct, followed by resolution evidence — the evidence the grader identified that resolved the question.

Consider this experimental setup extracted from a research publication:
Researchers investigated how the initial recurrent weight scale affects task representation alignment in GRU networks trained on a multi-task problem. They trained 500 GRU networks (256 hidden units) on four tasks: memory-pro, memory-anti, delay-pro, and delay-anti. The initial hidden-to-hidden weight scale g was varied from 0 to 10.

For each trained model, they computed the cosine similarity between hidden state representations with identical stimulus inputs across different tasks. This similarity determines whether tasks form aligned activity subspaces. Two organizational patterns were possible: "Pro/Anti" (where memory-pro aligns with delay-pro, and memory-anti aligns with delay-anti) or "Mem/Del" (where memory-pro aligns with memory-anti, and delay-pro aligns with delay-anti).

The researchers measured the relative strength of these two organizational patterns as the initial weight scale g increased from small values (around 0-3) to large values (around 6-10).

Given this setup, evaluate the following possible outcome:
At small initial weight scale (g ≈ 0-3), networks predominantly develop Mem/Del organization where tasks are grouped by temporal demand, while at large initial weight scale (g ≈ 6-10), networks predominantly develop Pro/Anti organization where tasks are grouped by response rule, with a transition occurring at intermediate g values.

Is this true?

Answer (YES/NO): NO